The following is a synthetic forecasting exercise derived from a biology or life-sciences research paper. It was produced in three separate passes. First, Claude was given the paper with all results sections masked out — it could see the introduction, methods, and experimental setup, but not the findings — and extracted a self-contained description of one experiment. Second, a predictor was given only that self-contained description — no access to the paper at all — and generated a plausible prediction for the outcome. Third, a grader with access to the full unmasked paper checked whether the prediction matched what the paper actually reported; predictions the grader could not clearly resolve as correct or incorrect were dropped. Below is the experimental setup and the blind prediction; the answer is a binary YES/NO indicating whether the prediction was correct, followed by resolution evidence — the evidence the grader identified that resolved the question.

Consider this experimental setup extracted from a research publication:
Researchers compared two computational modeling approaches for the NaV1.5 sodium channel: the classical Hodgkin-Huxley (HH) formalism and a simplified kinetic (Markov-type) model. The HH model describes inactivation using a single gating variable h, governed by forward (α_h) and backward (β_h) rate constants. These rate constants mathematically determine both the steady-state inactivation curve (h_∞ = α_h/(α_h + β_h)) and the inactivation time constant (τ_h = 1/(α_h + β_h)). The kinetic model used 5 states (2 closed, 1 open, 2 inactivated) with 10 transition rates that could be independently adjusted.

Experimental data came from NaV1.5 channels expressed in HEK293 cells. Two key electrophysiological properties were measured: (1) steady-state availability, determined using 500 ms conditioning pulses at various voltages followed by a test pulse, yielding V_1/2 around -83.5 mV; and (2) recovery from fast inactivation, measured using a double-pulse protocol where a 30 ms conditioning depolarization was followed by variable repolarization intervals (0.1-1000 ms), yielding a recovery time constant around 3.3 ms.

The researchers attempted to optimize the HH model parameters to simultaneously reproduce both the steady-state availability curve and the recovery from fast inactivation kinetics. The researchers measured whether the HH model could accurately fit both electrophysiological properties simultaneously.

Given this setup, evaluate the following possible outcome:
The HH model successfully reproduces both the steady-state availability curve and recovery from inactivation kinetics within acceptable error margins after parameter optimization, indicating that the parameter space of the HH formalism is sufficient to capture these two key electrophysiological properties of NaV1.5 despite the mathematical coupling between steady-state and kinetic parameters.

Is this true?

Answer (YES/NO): NO